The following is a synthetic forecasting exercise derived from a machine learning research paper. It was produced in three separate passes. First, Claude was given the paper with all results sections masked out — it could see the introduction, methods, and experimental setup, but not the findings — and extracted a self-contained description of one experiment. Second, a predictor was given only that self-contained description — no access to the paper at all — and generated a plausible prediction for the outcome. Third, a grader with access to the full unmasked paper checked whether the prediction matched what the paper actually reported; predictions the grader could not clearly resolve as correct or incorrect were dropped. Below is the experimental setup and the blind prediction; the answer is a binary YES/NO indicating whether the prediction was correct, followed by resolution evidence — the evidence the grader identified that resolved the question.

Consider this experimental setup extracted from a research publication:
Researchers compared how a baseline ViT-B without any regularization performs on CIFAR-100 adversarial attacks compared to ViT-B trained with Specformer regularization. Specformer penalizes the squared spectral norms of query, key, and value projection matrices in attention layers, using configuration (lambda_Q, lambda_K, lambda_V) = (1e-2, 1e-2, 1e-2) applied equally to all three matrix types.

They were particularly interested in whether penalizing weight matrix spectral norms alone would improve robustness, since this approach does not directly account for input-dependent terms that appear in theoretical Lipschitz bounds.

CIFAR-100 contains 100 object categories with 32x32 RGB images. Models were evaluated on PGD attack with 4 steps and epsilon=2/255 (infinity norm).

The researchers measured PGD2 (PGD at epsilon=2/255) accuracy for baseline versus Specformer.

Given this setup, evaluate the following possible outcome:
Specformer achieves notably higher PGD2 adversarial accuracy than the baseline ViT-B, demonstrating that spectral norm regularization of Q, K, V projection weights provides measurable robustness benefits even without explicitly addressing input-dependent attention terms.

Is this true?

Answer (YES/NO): NO